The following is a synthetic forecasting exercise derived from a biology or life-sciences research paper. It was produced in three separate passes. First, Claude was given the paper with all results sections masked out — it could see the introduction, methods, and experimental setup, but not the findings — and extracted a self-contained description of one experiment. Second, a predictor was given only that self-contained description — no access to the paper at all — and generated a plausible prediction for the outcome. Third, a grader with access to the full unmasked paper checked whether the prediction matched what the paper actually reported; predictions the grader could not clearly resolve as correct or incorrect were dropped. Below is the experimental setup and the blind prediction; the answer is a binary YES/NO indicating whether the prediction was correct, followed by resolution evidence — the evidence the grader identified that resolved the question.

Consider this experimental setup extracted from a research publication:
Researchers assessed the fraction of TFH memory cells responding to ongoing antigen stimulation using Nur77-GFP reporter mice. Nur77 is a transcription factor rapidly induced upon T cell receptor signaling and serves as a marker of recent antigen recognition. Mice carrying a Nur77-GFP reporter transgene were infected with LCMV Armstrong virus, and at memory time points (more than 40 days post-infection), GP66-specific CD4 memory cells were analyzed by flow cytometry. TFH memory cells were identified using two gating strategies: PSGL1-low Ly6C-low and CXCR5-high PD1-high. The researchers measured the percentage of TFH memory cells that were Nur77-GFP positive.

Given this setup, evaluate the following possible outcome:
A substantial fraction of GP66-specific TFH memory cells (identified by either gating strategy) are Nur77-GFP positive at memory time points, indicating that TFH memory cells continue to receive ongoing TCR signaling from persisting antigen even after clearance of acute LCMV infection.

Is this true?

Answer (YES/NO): YES